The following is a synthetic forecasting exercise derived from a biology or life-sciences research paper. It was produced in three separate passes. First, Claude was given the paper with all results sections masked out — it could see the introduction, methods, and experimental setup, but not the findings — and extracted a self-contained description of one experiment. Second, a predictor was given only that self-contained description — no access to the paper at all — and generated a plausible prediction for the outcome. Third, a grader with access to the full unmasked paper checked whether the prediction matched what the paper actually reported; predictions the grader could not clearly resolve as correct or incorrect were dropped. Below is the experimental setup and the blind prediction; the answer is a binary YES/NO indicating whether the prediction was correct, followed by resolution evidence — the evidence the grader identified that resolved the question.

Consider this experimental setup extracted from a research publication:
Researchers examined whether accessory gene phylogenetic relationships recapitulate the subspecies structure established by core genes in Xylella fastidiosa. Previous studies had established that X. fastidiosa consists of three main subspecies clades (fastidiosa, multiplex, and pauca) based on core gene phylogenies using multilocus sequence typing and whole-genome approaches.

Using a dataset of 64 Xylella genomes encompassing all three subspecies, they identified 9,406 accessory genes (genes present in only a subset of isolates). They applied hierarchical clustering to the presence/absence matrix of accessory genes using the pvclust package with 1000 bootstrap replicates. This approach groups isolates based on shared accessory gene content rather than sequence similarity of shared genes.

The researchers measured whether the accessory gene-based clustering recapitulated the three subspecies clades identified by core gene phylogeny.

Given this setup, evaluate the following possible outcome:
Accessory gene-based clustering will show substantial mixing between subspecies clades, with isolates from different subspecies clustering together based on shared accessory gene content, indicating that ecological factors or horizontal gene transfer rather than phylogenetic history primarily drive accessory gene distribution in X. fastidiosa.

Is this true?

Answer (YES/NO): NO